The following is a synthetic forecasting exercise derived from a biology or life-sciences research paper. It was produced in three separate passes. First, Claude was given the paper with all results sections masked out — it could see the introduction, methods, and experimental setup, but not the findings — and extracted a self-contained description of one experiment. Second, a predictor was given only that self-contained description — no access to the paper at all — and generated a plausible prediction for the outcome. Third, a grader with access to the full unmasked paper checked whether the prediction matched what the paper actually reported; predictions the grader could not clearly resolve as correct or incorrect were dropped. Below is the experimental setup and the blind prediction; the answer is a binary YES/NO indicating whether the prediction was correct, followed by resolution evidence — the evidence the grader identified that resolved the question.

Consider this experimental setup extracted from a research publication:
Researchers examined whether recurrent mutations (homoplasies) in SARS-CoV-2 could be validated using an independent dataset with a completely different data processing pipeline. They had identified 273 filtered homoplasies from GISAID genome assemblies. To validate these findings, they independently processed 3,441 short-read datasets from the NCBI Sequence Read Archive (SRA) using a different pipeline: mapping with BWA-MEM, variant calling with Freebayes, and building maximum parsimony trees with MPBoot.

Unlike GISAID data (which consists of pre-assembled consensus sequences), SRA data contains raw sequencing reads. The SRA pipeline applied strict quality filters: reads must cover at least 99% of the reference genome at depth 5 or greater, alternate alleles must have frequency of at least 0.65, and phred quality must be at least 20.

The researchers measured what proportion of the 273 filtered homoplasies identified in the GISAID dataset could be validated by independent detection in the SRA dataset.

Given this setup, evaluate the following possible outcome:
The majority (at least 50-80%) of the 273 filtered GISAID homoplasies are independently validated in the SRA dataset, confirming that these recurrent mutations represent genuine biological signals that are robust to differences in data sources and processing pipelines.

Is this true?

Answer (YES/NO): NO